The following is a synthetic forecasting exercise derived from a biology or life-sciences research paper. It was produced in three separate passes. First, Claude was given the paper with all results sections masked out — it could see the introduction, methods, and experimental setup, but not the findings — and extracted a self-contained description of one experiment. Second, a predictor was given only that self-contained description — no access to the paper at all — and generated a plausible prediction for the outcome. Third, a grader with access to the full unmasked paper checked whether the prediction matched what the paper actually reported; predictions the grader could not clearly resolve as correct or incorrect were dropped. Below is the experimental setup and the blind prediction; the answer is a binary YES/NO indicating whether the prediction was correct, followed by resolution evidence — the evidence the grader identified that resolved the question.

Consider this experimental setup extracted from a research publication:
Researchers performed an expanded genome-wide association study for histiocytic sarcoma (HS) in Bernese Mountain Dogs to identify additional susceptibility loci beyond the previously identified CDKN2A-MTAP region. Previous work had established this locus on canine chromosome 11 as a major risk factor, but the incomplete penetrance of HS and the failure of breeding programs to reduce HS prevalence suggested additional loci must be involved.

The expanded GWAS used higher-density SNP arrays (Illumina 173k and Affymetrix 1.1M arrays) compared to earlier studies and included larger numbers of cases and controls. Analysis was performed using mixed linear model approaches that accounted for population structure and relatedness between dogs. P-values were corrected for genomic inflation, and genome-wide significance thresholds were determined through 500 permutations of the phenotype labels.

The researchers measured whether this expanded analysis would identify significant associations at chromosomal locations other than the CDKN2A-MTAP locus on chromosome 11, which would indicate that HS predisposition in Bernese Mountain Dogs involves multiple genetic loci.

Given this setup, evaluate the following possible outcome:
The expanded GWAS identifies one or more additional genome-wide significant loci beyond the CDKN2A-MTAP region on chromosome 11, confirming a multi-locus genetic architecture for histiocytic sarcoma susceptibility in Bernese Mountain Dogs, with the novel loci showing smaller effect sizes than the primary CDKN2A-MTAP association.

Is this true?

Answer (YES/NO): YES